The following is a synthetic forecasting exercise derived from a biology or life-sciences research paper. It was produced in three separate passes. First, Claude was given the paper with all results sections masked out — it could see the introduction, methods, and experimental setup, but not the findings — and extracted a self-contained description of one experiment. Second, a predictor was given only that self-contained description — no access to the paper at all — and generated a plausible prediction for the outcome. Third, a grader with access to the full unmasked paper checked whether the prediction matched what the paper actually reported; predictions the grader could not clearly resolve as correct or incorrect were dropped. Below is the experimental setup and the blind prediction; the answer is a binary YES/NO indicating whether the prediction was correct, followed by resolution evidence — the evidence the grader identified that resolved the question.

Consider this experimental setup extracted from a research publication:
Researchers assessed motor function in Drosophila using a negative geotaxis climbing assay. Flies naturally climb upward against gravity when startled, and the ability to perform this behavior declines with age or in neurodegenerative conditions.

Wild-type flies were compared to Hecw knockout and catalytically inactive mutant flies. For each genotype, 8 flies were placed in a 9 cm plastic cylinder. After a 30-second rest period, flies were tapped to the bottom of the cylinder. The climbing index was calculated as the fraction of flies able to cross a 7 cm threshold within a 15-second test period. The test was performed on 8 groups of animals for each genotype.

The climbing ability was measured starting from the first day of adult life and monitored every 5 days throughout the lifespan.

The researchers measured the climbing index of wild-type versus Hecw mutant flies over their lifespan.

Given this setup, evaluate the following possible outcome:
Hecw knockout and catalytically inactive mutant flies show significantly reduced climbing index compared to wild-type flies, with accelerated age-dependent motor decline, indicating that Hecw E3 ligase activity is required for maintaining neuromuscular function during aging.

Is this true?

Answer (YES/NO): YES